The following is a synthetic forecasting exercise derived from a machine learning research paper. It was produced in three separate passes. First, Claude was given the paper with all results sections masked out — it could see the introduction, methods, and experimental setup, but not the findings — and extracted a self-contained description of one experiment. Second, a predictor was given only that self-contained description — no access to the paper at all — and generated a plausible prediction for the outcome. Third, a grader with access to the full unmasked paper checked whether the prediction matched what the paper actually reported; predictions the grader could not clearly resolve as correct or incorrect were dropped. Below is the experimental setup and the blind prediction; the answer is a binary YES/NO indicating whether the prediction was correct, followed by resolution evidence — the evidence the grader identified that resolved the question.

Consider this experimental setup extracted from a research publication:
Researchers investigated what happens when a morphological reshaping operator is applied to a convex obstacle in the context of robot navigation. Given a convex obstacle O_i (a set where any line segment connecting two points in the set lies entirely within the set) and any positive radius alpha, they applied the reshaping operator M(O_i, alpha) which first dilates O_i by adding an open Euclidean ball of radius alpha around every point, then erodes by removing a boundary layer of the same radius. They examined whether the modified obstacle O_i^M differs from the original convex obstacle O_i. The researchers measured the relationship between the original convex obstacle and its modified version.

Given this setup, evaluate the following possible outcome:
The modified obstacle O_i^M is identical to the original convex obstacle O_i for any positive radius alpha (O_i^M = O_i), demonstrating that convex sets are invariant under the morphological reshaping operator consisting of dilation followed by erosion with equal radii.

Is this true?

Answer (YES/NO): YES